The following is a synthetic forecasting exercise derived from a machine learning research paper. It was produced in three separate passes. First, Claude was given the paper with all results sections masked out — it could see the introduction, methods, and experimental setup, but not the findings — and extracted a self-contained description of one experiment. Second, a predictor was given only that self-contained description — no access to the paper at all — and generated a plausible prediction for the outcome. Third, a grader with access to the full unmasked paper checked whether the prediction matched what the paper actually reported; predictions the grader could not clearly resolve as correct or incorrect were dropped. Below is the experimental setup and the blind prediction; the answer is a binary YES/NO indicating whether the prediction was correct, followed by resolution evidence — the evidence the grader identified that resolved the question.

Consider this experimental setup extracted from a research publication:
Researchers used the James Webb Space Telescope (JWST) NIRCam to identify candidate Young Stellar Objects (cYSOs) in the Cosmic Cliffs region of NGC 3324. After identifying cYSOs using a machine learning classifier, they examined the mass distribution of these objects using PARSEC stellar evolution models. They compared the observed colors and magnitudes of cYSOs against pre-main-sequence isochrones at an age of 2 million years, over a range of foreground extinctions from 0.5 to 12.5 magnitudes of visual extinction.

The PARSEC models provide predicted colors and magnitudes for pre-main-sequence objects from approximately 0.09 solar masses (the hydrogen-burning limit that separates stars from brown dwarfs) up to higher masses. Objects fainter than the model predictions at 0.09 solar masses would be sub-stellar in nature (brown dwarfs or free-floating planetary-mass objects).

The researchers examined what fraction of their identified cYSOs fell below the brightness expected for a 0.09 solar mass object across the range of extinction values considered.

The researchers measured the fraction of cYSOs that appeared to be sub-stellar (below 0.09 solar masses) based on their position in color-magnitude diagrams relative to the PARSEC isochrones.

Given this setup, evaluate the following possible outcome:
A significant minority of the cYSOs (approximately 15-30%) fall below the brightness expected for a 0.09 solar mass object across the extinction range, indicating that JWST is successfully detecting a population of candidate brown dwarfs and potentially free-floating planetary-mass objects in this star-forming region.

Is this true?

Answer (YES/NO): NO